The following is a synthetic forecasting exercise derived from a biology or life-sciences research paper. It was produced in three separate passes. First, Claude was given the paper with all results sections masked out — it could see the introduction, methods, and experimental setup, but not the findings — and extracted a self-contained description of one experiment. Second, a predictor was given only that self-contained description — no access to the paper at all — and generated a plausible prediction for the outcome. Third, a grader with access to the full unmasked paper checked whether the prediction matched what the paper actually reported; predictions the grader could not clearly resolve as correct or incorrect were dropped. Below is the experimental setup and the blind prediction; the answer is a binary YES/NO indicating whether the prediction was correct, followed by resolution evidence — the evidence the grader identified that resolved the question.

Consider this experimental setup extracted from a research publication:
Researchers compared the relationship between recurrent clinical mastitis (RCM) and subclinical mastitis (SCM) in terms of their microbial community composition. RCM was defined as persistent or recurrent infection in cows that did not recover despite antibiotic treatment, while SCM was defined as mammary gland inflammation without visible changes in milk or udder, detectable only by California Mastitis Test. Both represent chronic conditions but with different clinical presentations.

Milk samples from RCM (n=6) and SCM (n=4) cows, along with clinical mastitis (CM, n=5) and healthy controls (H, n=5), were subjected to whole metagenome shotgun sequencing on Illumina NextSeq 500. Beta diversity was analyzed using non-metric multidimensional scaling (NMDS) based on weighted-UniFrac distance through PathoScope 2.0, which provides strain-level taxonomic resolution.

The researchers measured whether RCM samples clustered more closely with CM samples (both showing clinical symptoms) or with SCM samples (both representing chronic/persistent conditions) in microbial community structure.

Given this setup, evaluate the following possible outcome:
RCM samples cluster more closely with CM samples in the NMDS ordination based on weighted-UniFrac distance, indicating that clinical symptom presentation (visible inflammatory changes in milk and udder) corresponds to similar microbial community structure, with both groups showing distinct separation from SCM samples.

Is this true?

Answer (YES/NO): YES